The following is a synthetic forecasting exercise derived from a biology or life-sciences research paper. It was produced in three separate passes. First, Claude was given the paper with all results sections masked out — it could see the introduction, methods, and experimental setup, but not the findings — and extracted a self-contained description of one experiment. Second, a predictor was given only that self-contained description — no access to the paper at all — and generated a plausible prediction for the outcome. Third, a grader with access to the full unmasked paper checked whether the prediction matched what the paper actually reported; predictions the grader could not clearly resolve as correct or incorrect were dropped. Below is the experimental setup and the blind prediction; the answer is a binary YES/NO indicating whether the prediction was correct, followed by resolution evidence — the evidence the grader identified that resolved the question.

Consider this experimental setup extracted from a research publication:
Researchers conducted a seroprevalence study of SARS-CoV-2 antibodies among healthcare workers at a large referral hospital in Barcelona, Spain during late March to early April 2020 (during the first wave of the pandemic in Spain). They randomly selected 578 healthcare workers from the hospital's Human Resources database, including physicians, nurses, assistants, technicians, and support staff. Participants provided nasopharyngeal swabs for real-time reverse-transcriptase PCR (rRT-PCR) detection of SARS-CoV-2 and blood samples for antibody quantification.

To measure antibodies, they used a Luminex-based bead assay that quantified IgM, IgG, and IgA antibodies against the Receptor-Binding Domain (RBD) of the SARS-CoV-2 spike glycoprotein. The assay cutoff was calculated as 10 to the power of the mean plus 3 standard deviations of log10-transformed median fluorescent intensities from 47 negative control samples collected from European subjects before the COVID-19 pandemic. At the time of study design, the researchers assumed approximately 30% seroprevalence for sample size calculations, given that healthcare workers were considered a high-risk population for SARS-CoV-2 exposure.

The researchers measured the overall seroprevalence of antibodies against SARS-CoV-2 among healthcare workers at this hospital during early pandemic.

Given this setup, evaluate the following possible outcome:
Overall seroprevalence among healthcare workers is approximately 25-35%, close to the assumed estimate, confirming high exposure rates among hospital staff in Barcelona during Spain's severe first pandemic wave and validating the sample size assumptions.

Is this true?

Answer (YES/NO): NO